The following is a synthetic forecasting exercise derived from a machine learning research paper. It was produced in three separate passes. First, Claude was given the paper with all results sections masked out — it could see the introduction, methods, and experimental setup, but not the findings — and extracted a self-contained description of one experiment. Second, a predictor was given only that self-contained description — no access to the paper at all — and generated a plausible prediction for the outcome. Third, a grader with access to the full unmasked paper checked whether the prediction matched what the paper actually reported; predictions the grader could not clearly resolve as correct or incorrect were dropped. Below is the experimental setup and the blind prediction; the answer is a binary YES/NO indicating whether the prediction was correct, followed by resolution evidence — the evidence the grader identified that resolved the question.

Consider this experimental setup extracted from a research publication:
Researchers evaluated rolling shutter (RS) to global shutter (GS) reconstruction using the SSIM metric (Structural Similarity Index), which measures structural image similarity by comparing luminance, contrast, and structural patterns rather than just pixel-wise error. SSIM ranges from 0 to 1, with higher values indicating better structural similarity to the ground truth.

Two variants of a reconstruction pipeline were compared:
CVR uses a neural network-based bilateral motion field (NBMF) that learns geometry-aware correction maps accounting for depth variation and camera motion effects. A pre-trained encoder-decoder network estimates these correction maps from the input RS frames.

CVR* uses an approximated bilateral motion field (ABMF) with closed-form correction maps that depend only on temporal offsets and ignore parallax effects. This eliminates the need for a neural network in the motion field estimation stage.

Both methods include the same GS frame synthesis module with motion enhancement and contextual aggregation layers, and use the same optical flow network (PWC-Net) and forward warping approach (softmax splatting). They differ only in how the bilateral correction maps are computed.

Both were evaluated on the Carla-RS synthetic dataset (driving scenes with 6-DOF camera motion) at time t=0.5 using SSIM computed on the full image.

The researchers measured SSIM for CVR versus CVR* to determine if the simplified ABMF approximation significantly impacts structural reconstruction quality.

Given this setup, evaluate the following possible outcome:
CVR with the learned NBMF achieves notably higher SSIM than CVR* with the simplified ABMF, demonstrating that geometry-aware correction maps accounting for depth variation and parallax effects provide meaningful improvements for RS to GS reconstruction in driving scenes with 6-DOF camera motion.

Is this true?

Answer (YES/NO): NO